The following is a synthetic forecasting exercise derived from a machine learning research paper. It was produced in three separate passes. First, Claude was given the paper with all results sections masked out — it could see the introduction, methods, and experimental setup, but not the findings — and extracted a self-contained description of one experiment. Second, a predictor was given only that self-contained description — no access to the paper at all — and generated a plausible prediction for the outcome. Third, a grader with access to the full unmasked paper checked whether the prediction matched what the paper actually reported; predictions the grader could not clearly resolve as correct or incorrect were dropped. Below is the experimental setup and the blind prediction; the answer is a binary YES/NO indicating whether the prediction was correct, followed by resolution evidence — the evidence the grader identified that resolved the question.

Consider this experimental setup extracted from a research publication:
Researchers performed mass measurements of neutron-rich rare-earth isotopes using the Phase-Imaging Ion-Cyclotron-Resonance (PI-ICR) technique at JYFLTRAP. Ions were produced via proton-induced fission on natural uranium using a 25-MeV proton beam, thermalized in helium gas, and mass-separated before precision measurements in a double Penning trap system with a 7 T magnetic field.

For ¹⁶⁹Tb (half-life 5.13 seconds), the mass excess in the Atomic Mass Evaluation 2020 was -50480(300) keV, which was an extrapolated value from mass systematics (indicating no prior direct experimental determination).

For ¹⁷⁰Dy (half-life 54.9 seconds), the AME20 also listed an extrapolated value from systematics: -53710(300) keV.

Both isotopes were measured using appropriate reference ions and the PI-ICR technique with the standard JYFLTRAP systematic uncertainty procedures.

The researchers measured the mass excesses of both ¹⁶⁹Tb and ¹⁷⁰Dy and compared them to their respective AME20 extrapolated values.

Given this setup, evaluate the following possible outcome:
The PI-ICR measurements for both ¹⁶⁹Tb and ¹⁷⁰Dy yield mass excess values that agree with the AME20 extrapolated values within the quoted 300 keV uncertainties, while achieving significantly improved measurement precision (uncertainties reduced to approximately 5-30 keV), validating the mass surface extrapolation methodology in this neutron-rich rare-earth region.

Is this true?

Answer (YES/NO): YES